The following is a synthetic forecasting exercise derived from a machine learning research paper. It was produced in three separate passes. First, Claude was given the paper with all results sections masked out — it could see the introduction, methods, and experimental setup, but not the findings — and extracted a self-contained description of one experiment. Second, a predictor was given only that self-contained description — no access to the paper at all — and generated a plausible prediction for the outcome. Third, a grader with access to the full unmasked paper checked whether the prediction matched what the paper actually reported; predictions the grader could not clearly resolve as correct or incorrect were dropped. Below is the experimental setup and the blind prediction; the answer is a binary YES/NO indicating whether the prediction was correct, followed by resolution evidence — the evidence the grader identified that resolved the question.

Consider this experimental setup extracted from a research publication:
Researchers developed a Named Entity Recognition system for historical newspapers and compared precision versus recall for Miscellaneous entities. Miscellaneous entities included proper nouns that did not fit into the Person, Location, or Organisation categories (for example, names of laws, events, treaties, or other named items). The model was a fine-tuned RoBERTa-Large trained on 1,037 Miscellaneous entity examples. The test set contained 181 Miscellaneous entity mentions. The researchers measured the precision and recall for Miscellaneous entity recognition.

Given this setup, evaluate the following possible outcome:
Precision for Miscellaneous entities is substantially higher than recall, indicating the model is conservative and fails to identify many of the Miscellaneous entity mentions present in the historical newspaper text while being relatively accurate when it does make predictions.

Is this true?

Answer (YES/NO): NO